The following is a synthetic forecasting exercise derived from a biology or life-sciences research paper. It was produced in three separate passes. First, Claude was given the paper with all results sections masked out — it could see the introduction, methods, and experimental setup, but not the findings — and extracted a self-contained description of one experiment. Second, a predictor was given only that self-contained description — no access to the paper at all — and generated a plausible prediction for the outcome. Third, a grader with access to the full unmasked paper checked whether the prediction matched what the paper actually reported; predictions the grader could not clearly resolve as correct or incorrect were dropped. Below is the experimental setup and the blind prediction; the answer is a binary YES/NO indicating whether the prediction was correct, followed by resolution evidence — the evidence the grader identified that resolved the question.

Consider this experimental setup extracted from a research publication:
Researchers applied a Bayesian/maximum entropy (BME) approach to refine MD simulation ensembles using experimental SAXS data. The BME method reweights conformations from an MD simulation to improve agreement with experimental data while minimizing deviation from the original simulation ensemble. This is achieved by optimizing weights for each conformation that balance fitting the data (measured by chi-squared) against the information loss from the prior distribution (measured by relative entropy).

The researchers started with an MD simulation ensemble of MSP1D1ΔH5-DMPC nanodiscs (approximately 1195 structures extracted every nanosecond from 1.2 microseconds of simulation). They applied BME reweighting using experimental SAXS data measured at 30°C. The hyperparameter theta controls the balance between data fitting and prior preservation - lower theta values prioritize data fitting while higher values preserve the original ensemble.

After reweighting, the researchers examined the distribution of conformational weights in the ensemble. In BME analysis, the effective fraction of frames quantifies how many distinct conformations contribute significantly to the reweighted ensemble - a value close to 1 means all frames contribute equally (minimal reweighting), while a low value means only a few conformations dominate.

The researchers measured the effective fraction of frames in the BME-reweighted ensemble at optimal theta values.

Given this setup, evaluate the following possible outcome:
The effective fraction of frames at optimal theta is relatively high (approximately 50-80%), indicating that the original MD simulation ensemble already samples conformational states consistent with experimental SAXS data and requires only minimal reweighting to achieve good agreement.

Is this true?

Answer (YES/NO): NO